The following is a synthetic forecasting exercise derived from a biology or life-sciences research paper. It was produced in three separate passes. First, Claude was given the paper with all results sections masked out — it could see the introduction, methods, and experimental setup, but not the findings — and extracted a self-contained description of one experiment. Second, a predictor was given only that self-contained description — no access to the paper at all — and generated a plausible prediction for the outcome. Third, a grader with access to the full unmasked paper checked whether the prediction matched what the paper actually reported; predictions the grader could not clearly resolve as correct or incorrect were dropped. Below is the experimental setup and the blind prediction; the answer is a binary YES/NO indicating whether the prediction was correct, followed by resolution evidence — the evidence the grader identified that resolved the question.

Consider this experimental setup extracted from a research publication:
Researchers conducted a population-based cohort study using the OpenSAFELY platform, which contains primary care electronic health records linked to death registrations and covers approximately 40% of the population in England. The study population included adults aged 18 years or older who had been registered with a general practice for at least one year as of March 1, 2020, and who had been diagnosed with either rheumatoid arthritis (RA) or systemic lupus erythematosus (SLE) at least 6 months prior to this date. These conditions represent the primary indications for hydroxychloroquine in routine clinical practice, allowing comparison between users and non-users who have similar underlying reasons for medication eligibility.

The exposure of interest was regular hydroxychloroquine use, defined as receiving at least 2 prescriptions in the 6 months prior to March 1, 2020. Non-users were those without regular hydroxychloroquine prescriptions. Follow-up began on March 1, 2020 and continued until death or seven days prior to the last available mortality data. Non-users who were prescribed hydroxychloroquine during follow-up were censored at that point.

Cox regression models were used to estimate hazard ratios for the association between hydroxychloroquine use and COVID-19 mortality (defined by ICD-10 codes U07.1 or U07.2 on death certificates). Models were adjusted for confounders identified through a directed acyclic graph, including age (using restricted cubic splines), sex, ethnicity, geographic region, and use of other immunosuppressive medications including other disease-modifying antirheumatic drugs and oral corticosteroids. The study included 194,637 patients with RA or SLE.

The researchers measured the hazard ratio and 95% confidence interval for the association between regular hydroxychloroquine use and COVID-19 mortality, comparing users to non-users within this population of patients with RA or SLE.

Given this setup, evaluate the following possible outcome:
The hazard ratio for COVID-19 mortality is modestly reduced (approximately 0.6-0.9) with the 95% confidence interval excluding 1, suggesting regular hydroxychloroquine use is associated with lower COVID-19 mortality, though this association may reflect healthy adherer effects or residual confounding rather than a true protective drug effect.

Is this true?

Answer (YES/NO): NO